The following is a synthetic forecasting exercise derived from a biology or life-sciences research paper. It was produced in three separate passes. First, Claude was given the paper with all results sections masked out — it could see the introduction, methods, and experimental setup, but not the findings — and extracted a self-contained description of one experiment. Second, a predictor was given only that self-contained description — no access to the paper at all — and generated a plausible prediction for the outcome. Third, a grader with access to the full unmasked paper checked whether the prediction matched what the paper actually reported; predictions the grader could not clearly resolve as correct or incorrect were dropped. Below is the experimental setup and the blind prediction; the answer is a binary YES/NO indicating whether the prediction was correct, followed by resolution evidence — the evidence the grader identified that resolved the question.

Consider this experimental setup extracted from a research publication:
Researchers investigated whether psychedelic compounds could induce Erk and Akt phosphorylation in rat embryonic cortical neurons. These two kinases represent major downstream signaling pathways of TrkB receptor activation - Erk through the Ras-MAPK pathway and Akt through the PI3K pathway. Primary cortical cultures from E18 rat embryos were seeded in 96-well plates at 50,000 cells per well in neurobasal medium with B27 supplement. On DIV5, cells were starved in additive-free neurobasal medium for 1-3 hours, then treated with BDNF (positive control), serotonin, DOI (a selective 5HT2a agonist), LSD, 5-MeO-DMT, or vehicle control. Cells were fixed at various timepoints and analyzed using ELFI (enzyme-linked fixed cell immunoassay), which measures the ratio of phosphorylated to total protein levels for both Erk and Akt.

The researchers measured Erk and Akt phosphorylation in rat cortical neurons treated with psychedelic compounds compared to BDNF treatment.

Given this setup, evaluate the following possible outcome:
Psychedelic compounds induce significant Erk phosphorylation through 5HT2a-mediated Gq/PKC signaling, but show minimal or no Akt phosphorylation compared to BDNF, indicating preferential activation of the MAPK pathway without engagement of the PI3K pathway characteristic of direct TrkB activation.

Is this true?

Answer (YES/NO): NO